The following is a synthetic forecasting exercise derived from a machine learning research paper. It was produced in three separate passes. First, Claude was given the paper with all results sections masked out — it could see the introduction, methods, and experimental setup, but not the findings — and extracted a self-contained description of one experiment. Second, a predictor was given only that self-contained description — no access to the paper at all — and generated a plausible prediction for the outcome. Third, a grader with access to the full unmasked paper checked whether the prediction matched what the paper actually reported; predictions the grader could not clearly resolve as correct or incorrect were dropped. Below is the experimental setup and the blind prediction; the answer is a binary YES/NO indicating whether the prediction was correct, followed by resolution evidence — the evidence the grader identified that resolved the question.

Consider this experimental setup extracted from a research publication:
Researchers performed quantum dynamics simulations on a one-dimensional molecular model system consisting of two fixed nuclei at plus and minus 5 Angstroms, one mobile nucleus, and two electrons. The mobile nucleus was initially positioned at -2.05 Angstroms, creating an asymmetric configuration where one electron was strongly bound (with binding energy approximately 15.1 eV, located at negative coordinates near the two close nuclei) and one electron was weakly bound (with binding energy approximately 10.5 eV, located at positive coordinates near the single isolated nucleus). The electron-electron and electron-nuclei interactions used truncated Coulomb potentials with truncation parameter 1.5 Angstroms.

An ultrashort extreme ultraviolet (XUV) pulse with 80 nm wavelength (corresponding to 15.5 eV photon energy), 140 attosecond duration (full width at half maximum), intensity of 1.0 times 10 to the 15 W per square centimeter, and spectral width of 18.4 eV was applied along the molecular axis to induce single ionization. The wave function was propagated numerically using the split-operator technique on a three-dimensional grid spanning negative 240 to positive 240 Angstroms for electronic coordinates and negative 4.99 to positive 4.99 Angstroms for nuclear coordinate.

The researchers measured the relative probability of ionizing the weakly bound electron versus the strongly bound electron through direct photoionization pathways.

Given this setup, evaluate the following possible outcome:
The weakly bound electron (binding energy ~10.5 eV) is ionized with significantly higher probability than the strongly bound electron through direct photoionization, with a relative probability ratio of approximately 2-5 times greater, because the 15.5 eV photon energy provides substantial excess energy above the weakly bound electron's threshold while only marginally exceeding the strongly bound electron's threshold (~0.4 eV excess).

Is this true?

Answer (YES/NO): NO